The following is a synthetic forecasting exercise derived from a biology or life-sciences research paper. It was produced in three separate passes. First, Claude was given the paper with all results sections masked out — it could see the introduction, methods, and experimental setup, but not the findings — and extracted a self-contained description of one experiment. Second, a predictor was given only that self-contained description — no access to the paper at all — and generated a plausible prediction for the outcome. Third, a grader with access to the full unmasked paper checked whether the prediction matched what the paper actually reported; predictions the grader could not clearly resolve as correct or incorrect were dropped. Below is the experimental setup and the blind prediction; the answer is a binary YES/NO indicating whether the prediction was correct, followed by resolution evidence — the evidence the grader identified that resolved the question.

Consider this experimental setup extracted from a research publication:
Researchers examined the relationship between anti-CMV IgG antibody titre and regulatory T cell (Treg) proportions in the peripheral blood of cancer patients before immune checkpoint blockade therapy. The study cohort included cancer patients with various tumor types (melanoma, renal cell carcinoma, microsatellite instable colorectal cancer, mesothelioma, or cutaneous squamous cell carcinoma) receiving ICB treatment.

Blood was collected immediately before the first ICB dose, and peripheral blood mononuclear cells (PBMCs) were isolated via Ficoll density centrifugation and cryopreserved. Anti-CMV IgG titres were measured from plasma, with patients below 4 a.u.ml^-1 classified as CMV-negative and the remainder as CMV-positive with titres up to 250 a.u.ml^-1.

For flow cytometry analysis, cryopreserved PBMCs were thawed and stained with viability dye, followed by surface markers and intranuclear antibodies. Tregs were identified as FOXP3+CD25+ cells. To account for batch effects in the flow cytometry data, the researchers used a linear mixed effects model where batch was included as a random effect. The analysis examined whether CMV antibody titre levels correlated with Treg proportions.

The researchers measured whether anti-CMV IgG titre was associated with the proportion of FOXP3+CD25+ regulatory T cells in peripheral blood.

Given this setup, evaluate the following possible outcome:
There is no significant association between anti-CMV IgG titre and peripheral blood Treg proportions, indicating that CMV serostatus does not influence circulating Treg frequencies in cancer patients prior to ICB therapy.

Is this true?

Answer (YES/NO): NO